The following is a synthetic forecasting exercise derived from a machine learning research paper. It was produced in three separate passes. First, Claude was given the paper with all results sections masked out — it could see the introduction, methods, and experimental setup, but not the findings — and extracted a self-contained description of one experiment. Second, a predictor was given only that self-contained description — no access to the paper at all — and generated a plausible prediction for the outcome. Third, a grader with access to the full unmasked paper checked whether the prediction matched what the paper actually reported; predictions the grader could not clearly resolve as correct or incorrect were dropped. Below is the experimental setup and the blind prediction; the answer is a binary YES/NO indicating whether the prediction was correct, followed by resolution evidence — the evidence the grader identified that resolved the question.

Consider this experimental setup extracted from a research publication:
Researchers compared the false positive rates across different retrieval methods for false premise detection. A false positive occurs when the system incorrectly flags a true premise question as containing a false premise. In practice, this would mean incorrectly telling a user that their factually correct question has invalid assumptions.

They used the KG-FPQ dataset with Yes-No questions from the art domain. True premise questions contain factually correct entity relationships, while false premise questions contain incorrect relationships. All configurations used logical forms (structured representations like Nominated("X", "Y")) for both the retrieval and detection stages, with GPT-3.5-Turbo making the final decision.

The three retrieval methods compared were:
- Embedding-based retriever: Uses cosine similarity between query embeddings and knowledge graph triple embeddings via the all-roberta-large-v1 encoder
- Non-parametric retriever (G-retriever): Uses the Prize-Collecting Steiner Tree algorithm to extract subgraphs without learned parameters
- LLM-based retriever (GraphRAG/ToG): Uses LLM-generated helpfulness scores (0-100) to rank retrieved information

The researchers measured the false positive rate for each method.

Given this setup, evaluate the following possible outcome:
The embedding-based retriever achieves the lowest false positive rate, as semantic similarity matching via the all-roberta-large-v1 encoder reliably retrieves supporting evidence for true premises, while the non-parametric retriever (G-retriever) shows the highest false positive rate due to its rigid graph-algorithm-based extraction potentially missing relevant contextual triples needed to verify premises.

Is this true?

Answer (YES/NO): NO